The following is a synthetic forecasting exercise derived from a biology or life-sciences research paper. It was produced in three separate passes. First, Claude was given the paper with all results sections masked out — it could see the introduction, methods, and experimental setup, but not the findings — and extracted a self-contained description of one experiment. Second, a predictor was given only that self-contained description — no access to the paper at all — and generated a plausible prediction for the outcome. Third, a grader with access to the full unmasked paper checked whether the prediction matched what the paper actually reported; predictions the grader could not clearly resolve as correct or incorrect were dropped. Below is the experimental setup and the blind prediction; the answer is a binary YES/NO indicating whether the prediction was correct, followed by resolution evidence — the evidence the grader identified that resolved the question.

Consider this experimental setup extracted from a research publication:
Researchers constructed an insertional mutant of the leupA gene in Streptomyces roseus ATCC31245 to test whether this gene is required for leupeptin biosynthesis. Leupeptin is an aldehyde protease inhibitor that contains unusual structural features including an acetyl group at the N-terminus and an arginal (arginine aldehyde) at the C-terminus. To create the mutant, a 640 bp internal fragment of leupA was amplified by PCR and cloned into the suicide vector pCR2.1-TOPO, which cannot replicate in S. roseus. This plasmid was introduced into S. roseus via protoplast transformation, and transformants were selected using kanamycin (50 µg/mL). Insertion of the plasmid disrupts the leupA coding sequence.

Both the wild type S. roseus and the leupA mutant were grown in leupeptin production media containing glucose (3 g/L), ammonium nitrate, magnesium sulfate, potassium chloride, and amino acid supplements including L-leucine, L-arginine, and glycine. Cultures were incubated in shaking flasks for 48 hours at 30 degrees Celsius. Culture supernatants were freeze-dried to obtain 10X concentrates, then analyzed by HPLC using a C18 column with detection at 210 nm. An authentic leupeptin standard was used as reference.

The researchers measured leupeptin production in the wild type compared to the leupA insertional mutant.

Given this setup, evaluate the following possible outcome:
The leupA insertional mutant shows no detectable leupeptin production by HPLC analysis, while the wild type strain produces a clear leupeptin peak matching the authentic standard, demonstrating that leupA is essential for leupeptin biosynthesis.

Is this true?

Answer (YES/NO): YES